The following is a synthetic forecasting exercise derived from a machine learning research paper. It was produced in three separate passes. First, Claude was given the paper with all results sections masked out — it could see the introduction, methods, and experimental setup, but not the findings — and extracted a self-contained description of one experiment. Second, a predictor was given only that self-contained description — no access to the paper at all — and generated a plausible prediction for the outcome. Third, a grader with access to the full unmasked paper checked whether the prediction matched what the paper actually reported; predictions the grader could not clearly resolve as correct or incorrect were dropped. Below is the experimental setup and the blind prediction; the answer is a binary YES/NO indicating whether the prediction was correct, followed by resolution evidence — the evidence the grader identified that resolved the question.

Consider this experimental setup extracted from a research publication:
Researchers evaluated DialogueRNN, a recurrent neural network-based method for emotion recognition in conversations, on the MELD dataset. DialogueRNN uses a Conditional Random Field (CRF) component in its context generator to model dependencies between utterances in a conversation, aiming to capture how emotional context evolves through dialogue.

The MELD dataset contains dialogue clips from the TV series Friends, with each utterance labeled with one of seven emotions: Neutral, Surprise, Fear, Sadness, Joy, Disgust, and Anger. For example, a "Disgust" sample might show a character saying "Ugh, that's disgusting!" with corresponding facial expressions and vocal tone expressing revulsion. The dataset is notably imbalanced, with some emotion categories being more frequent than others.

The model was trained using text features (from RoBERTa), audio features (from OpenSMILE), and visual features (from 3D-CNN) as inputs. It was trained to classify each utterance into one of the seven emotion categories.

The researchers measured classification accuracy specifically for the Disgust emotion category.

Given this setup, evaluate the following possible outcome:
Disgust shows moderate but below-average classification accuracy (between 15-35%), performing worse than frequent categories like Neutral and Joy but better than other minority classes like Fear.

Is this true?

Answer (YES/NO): NO